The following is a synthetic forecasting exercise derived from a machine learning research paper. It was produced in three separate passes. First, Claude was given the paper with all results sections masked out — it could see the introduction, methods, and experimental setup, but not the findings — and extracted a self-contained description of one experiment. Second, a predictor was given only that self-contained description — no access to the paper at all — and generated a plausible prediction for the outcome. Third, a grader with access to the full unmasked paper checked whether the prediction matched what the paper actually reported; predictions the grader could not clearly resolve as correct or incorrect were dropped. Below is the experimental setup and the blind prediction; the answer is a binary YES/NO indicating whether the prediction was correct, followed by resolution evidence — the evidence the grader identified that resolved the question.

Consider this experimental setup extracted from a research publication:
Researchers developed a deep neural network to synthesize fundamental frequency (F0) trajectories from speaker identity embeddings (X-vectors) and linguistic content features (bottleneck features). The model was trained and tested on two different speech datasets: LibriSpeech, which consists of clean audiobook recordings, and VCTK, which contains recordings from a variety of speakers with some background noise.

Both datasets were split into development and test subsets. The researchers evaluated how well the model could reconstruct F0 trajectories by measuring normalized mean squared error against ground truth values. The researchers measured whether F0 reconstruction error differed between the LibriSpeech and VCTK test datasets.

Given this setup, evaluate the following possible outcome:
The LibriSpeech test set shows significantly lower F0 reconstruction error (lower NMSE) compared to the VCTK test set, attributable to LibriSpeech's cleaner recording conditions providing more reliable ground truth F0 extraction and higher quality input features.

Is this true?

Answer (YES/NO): NO